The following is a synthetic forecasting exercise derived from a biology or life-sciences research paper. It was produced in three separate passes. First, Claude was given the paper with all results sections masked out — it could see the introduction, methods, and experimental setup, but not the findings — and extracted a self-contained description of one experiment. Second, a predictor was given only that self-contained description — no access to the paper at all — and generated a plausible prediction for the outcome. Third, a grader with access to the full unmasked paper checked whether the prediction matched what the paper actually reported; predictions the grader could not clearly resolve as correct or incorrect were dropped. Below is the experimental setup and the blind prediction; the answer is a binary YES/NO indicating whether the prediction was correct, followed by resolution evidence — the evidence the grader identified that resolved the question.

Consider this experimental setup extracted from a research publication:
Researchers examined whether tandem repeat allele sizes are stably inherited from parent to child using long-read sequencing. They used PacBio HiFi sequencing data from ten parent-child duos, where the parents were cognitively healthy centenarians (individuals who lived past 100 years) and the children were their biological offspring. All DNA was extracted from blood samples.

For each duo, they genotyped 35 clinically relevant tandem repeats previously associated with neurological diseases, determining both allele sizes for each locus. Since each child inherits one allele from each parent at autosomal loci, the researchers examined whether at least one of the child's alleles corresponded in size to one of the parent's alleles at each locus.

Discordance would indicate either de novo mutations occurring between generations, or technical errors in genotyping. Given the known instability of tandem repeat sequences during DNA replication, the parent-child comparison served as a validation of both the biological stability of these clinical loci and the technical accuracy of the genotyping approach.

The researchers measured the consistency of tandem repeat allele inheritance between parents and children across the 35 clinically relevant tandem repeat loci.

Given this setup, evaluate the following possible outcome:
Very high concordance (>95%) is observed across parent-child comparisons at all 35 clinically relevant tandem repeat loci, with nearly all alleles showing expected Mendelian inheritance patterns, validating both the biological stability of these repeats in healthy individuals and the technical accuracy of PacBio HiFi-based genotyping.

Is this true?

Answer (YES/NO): NO